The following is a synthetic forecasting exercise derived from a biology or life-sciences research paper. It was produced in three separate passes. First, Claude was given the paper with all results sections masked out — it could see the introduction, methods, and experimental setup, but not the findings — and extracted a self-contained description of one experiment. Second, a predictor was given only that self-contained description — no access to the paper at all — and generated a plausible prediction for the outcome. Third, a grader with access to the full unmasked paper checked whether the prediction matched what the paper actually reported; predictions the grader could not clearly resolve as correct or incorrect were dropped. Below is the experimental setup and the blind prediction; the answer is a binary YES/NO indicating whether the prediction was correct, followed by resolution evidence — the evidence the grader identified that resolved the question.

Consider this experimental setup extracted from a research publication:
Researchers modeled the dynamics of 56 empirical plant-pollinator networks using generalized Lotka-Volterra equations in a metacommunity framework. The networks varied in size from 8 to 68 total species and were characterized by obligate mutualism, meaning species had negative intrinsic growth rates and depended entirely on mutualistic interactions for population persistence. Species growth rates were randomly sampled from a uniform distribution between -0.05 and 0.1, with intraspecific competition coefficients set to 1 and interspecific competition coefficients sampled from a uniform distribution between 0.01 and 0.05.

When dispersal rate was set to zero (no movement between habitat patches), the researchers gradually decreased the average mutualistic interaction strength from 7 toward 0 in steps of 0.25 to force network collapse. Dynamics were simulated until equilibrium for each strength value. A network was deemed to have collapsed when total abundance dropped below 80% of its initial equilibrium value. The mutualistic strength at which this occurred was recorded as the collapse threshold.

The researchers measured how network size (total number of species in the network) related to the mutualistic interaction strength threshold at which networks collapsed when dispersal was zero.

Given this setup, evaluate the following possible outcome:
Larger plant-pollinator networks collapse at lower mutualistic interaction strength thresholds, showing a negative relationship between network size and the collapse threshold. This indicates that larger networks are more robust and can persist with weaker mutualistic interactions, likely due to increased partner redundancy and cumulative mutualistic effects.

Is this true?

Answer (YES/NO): YES